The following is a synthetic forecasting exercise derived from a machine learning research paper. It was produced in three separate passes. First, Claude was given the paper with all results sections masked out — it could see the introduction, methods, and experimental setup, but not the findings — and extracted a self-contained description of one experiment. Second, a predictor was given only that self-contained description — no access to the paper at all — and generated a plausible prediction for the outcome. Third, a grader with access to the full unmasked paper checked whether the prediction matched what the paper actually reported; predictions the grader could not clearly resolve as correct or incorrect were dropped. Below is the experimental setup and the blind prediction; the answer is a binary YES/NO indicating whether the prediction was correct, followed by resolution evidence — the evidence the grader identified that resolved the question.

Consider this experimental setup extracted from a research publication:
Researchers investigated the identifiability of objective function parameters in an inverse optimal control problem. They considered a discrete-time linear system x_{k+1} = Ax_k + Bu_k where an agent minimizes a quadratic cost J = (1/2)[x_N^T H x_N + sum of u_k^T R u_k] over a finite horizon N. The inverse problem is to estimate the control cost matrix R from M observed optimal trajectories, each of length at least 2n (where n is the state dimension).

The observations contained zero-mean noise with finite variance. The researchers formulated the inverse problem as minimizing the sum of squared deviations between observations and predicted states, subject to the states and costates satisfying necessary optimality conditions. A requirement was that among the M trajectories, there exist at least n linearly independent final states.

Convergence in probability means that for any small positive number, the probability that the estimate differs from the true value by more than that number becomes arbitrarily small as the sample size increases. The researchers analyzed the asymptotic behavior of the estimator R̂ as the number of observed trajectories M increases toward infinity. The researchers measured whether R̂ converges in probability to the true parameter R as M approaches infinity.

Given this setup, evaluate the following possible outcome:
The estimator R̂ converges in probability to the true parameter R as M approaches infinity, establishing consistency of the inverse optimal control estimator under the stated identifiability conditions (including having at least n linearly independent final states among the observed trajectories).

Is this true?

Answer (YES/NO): YES